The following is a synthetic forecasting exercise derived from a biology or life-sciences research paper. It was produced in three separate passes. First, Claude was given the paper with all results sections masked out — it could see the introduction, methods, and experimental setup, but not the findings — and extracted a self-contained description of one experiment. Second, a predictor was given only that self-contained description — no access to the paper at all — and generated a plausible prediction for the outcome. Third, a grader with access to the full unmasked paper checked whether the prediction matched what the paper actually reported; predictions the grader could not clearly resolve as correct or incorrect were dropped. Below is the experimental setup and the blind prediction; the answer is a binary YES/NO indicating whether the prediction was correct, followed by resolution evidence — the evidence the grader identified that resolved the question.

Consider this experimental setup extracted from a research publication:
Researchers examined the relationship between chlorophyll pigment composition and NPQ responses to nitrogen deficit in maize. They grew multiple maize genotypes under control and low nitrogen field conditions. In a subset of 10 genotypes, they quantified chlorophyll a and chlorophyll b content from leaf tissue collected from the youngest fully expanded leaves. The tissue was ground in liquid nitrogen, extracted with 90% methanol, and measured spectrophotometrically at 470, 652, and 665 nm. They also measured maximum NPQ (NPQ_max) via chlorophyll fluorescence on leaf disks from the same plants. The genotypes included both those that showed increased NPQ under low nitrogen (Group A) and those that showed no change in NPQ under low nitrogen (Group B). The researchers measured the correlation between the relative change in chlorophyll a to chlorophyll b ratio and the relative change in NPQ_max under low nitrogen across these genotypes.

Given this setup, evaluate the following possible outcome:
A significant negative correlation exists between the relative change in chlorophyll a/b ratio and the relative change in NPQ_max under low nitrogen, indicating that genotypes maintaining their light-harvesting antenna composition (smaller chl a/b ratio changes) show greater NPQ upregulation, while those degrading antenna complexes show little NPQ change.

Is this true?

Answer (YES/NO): NO